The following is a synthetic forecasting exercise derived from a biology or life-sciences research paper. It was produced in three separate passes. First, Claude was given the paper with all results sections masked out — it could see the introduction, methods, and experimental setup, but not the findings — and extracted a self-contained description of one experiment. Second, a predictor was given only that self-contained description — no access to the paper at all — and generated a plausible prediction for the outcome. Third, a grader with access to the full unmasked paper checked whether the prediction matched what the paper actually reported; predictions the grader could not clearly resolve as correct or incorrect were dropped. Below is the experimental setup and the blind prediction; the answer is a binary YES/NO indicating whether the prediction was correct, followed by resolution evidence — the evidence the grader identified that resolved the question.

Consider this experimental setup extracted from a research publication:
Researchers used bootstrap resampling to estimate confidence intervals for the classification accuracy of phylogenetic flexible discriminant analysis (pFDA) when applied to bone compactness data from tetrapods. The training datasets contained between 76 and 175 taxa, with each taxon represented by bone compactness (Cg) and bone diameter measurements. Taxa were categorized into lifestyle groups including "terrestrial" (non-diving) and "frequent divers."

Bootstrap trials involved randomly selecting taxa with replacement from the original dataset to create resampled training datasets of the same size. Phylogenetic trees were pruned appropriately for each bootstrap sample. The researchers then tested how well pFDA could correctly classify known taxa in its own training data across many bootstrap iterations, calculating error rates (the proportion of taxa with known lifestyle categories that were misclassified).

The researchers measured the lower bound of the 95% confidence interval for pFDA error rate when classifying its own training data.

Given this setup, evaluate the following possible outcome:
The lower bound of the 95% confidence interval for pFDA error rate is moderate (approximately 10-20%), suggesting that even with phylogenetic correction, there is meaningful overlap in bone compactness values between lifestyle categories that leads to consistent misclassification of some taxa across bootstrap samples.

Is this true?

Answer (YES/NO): YES